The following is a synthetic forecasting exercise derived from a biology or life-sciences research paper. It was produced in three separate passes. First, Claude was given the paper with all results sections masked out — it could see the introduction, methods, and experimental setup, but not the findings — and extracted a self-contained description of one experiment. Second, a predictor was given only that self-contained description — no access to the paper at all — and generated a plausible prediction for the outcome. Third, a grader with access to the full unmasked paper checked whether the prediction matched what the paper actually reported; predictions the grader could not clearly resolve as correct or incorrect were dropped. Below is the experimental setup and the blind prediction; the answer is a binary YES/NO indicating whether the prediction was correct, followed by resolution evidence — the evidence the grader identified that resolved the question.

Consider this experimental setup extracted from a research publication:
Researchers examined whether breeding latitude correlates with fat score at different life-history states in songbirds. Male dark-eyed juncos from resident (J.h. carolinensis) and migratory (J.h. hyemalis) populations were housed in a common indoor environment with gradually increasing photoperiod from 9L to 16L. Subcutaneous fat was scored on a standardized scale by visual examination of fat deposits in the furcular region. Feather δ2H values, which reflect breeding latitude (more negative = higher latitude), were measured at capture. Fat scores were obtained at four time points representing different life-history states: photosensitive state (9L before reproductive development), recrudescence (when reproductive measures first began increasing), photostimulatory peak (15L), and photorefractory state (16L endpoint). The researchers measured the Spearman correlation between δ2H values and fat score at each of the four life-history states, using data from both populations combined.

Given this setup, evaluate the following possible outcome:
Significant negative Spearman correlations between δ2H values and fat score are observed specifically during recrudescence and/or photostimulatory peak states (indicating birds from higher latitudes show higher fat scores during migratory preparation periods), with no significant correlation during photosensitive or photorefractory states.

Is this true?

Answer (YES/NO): NO